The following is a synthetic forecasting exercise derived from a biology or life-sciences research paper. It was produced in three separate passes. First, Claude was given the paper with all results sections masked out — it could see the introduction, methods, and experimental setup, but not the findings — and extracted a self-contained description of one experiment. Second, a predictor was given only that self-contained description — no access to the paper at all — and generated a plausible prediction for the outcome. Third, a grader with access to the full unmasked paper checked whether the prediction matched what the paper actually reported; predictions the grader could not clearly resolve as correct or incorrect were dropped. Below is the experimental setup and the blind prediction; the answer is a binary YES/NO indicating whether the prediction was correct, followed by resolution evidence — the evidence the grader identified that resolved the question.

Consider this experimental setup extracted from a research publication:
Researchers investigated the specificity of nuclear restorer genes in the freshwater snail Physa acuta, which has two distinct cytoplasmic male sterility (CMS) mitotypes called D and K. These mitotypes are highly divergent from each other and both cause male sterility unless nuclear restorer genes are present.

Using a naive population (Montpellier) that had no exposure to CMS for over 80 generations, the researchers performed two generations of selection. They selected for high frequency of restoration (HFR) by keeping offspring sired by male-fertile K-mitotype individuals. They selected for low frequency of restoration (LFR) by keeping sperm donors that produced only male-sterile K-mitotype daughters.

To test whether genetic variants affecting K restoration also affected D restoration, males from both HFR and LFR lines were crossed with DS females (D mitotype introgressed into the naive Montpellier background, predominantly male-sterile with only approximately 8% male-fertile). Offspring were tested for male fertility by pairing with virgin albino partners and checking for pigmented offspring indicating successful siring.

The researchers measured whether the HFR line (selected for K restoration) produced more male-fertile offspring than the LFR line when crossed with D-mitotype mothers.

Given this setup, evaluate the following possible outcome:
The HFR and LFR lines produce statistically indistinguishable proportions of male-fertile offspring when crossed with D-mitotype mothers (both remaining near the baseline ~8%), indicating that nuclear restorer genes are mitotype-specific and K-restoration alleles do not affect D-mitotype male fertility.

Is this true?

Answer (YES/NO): YES